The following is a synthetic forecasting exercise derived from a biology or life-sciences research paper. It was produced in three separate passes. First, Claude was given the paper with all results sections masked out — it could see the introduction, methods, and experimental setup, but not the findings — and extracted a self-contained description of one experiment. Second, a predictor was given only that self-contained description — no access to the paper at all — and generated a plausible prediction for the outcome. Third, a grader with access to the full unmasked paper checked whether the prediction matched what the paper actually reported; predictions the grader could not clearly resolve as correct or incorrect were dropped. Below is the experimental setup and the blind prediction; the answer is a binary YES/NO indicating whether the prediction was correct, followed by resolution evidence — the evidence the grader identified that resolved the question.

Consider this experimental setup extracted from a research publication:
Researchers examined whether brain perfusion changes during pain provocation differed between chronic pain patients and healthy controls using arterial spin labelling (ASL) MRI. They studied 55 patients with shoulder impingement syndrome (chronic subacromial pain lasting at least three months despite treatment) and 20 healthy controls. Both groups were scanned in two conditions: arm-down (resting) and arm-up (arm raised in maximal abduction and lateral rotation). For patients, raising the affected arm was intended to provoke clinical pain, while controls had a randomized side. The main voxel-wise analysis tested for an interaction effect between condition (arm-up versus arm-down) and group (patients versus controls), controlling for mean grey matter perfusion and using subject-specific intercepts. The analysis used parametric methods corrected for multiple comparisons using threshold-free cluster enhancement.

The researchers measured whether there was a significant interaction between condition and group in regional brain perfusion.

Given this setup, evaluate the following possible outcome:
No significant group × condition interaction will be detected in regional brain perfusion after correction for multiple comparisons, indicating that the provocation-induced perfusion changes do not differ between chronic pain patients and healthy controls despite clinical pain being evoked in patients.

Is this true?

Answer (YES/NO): YES